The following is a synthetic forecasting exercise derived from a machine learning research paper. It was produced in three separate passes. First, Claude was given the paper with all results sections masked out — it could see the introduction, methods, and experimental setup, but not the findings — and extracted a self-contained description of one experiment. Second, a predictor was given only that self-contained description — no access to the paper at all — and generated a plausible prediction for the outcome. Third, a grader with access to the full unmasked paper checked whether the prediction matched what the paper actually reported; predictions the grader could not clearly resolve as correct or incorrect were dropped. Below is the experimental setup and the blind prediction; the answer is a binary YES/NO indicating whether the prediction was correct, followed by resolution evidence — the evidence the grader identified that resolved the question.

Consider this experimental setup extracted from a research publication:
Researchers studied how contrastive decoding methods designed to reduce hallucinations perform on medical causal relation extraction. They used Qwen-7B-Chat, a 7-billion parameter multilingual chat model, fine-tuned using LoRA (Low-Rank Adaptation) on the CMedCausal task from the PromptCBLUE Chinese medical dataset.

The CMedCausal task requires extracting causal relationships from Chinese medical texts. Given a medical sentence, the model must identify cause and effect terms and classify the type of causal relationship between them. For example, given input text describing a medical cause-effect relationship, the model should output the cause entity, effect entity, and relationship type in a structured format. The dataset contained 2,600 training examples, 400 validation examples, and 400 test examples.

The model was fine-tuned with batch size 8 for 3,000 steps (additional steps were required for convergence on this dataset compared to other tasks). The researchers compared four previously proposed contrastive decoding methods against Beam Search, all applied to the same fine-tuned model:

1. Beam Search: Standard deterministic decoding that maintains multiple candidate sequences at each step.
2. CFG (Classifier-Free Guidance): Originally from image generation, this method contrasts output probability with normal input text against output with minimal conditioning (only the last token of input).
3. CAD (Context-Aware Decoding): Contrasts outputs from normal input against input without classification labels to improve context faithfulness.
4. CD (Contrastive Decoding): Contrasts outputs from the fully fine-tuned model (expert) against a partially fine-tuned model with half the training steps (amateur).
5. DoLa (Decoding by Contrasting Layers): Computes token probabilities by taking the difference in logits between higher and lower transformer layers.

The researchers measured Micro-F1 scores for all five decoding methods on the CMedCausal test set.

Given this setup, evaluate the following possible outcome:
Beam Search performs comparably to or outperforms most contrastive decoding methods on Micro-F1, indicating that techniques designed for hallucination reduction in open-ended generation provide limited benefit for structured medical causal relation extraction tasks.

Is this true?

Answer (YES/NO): YES